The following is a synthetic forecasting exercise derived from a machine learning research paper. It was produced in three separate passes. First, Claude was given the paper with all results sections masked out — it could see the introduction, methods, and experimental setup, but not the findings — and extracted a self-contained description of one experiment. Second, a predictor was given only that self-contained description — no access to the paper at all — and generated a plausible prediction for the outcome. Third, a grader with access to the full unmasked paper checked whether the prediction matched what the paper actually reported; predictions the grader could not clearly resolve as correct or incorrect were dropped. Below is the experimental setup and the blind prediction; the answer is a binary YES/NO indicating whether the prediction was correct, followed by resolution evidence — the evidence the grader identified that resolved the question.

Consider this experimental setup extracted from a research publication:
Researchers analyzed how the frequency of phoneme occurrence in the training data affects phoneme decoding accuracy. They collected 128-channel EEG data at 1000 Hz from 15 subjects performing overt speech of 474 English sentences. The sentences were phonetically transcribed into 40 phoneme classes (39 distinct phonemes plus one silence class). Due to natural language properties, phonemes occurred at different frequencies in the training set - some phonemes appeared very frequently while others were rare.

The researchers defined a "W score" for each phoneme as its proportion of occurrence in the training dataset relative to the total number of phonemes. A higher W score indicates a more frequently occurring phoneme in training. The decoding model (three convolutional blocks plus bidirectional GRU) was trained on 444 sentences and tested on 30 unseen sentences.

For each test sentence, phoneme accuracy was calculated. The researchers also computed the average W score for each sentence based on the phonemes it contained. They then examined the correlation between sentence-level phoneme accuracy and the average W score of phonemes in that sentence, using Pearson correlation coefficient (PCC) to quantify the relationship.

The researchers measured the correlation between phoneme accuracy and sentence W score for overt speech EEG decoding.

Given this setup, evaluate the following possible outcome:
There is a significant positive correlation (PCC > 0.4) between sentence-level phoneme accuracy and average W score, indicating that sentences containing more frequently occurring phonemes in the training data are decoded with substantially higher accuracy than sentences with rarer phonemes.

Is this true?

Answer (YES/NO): NO